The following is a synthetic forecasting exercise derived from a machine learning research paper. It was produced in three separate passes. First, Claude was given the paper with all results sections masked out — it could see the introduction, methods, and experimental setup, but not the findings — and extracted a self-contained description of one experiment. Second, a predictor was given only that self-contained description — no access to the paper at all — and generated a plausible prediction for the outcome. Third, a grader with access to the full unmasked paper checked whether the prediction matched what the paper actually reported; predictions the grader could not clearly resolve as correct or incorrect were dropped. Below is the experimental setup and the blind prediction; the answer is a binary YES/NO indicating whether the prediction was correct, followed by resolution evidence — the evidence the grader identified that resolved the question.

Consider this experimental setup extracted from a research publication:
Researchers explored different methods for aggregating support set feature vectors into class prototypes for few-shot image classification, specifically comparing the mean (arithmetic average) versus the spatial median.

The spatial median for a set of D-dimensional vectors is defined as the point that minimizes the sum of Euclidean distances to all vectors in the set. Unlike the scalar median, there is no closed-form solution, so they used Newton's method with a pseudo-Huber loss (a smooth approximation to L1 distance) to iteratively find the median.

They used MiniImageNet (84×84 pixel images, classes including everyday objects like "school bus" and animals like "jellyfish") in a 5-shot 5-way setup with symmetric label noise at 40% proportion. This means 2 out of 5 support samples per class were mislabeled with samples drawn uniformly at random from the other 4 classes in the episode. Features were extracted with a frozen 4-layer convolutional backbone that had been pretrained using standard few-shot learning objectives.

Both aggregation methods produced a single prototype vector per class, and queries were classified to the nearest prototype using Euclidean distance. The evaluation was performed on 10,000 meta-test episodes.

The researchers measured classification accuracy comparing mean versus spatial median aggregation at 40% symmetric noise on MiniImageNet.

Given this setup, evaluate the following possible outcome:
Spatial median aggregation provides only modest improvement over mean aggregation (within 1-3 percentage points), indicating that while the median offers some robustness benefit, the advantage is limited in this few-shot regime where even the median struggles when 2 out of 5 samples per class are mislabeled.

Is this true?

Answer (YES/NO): NO